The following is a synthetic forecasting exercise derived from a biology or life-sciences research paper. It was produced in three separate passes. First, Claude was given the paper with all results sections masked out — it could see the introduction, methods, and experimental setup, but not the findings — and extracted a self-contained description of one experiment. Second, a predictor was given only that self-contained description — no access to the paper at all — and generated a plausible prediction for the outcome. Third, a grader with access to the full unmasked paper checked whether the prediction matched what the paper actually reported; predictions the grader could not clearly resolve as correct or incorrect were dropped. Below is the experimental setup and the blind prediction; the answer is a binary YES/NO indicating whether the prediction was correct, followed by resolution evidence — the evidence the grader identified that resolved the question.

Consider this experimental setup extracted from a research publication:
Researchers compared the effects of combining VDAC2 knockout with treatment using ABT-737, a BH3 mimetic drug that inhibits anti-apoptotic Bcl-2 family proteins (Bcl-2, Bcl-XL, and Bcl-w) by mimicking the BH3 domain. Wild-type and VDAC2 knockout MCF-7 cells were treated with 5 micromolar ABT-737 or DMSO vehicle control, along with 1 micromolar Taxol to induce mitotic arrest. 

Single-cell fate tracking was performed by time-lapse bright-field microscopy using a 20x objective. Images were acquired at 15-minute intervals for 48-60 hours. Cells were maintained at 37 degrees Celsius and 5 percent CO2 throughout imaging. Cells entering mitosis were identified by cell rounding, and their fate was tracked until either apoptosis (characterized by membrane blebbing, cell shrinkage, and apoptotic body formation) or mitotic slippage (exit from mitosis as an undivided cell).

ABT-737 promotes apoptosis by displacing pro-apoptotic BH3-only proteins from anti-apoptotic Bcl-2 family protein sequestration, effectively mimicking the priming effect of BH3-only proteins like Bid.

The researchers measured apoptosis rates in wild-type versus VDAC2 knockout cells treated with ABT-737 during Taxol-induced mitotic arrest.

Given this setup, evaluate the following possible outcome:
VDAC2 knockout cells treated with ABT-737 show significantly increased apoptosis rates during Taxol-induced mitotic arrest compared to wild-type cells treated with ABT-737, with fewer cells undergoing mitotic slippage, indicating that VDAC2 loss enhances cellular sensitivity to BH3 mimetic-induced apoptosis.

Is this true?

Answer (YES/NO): NO